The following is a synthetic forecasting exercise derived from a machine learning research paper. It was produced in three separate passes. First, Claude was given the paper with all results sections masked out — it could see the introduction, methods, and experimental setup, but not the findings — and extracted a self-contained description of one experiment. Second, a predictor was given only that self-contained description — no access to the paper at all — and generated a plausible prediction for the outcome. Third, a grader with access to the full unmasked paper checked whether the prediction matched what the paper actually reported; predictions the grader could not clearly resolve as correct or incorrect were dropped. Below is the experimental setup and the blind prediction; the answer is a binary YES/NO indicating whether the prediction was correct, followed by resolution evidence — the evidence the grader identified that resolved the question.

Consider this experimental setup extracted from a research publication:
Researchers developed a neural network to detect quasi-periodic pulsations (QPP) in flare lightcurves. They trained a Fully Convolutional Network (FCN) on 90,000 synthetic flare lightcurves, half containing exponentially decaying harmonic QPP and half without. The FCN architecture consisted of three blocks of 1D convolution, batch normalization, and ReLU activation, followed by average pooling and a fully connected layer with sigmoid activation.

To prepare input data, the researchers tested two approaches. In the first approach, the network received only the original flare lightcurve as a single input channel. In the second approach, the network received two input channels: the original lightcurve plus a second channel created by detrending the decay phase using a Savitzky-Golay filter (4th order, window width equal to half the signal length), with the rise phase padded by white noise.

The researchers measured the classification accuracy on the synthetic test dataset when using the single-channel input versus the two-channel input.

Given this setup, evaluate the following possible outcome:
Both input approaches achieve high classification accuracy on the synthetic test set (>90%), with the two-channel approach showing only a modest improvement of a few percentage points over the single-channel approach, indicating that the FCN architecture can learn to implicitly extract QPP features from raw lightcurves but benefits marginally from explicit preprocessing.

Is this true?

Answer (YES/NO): NO